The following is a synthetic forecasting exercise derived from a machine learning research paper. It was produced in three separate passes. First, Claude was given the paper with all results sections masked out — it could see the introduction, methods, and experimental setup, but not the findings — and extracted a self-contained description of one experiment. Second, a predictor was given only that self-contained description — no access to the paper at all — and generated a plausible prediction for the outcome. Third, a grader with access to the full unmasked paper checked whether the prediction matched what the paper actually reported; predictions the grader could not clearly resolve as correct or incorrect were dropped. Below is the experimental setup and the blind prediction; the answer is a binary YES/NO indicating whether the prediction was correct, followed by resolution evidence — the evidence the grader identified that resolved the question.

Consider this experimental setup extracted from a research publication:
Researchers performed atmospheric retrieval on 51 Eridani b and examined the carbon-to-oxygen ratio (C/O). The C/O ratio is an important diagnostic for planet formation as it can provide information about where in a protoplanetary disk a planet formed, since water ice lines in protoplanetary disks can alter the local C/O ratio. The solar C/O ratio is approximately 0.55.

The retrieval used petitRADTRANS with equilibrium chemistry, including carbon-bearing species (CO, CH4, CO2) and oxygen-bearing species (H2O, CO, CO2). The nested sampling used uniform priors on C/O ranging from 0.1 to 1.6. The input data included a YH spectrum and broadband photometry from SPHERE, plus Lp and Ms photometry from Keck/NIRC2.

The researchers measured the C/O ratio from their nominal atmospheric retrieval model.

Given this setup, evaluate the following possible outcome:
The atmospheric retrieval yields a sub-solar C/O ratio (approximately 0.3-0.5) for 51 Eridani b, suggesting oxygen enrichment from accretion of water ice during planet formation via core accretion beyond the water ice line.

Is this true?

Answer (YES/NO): NO